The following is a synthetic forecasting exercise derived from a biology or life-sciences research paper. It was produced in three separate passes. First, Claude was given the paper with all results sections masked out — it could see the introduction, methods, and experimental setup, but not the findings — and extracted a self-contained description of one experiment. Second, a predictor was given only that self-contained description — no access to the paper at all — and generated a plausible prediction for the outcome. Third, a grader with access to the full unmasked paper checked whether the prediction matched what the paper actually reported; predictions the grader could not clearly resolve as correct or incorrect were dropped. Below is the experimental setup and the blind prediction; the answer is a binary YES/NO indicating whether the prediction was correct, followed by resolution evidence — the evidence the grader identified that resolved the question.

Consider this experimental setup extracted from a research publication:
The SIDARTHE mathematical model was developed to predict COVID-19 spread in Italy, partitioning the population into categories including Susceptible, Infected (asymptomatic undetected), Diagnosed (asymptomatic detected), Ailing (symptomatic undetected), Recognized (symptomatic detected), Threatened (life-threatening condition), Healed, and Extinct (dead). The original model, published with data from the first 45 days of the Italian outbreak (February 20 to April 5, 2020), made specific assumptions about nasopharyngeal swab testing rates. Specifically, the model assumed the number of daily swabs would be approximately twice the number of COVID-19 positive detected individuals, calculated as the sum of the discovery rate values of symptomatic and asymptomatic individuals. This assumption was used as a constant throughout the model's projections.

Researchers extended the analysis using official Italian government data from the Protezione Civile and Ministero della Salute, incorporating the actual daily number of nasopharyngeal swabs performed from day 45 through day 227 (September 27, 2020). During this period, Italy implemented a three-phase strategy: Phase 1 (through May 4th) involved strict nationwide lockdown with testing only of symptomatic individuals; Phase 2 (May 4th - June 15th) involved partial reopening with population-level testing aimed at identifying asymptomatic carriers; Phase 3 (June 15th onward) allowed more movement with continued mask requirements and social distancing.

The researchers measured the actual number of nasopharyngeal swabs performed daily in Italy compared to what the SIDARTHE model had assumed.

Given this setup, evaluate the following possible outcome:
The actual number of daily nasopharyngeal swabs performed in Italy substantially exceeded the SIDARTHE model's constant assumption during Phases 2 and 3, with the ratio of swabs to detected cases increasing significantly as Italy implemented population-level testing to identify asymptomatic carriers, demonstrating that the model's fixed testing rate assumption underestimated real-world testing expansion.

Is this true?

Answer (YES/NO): YES